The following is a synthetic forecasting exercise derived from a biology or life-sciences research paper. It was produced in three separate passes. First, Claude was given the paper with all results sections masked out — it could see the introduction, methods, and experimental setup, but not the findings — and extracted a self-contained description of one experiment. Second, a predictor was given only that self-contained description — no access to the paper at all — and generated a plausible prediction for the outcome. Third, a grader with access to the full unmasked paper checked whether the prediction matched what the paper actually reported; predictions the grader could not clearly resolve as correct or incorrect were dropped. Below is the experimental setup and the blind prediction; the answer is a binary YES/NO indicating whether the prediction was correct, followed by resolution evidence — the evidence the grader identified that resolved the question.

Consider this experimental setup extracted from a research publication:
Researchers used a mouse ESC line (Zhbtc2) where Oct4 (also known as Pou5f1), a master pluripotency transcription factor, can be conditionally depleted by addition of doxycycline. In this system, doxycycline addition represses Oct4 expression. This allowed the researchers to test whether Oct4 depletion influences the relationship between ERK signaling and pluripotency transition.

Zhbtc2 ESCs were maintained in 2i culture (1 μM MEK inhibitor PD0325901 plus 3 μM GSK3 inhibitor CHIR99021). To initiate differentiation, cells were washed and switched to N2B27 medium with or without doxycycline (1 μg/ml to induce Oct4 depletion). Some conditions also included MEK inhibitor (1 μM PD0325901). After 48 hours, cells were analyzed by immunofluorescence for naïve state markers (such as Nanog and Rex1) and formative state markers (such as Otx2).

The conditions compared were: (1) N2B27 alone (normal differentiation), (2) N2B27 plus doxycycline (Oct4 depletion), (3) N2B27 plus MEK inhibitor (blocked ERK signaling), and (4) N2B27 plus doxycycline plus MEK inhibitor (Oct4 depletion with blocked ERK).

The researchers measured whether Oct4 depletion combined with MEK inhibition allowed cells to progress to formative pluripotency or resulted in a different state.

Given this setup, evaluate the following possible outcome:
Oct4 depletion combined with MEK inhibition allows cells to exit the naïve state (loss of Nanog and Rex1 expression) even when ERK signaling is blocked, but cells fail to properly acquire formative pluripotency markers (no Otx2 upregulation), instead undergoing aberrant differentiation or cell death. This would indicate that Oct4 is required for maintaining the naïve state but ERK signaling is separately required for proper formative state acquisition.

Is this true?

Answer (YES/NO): NO